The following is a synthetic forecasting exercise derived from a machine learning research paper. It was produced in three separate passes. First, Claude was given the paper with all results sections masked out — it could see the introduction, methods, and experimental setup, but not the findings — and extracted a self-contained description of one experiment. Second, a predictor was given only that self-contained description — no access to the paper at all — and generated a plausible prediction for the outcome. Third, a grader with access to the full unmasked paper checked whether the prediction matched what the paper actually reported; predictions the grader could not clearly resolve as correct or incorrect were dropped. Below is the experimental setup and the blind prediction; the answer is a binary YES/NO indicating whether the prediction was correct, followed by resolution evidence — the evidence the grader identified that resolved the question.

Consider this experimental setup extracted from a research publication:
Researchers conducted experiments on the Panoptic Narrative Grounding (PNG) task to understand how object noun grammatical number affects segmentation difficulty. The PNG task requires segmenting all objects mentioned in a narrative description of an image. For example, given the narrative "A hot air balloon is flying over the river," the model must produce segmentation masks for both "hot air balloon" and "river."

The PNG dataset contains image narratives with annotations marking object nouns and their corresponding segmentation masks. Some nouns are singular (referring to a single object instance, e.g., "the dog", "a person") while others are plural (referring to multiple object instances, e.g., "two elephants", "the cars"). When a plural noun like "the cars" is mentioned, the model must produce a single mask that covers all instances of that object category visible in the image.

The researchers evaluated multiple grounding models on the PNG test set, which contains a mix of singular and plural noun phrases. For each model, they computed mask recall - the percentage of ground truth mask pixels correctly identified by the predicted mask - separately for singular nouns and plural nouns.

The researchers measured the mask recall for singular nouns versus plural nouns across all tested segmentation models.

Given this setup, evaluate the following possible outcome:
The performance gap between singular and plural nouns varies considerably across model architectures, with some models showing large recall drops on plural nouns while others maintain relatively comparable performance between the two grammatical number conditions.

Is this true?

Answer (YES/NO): NO